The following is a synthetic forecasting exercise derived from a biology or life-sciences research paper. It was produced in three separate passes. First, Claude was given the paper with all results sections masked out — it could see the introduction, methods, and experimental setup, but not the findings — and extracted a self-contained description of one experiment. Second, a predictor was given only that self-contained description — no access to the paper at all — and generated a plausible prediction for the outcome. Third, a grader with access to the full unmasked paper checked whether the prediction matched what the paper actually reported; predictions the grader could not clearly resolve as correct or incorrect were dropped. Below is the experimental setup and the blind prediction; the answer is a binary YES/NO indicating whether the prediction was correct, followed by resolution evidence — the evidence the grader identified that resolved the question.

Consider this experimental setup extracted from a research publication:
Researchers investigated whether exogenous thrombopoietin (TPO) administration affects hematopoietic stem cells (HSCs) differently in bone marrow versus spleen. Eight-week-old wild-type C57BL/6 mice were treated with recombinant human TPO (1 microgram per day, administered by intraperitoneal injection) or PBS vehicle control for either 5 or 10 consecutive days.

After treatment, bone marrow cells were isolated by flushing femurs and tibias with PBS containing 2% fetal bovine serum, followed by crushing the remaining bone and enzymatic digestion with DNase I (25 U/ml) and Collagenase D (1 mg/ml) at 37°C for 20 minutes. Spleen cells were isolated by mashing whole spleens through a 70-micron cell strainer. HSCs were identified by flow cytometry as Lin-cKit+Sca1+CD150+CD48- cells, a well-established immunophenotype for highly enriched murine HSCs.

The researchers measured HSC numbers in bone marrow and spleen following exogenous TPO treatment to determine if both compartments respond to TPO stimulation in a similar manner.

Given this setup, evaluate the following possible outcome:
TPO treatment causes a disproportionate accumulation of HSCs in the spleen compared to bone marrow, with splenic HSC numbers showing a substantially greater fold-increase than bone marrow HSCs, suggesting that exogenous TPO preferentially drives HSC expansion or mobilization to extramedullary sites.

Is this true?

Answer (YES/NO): YES